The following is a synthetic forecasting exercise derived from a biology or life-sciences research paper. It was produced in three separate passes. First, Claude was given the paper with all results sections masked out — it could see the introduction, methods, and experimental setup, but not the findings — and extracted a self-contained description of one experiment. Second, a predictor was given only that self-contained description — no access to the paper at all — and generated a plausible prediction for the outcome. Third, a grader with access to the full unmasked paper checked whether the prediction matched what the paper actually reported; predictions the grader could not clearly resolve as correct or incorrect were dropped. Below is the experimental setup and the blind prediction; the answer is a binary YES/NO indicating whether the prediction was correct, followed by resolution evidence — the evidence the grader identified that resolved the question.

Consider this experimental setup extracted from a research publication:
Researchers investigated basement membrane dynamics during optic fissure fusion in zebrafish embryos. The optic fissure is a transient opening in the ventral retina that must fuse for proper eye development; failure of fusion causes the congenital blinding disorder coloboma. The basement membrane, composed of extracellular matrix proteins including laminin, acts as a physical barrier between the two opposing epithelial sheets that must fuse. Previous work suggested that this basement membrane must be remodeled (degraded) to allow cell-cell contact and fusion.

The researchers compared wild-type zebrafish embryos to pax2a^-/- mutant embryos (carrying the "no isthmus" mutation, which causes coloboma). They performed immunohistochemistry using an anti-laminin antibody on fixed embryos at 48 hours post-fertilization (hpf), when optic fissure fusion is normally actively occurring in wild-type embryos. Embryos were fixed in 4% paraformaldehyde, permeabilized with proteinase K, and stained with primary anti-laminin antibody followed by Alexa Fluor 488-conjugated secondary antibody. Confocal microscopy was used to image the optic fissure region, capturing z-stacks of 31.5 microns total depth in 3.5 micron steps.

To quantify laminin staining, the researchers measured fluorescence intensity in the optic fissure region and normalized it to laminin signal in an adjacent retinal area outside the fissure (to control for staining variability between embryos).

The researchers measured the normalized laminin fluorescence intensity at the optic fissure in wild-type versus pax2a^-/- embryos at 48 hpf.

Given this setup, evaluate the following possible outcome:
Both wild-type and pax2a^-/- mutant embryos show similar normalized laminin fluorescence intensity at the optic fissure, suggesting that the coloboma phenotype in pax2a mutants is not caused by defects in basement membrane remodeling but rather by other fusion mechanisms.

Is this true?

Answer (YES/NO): NO